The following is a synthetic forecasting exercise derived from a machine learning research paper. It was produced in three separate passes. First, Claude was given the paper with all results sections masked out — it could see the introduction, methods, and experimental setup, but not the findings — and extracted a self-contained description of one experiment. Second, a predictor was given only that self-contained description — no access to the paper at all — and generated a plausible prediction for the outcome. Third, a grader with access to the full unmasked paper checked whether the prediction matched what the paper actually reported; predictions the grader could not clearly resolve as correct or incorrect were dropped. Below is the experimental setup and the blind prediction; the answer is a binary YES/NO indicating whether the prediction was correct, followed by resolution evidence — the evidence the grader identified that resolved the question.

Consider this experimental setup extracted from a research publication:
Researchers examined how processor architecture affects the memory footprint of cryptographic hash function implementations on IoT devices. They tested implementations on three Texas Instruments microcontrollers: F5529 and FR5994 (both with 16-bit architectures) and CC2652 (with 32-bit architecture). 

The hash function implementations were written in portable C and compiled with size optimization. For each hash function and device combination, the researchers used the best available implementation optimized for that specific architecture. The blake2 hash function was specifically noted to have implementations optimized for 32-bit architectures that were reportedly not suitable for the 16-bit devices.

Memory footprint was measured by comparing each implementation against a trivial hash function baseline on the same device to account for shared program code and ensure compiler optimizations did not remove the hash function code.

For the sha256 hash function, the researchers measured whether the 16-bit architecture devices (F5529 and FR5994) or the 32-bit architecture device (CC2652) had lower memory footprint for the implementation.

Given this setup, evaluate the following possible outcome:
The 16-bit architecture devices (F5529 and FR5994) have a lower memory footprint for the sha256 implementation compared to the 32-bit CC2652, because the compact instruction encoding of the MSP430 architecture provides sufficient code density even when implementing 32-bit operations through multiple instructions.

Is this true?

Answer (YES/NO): NO